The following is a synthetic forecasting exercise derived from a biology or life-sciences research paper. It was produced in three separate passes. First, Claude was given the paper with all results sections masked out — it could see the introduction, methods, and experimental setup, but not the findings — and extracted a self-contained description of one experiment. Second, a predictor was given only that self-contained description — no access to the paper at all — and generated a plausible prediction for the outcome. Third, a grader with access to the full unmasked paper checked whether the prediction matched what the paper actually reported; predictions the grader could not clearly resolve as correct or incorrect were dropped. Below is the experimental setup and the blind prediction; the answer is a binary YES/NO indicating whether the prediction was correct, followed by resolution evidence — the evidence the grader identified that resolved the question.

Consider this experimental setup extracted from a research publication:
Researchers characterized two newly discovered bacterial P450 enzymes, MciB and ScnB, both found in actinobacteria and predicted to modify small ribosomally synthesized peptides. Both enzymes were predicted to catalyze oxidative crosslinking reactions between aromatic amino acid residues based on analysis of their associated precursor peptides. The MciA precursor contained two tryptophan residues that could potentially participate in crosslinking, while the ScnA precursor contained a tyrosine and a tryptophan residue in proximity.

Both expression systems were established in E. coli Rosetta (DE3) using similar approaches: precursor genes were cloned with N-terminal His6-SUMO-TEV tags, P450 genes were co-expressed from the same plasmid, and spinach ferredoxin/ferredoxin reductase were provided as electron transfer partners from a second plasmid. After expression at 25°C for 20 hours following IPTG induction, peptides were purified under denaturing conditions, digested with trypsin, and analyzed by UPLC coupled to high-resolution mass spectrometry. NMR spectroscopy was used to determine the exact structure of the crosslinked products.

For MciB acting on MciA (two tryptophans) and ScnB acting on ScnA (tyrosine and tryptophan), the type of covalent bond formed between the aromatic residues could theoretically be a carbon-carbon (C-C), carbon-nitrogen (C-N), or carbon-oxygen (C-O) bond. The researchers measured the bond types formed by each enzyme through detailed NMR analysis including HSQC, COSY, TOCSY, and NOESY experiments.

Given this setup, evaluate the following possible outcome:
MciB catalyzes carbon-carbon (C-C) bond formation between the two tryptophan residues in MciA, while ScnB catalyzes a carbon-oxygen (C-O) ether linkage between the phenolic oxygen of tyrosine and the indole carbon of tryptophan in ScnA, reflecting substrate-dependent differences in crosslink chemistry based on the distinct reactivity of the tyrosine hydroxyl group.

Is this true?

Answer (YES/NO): NO